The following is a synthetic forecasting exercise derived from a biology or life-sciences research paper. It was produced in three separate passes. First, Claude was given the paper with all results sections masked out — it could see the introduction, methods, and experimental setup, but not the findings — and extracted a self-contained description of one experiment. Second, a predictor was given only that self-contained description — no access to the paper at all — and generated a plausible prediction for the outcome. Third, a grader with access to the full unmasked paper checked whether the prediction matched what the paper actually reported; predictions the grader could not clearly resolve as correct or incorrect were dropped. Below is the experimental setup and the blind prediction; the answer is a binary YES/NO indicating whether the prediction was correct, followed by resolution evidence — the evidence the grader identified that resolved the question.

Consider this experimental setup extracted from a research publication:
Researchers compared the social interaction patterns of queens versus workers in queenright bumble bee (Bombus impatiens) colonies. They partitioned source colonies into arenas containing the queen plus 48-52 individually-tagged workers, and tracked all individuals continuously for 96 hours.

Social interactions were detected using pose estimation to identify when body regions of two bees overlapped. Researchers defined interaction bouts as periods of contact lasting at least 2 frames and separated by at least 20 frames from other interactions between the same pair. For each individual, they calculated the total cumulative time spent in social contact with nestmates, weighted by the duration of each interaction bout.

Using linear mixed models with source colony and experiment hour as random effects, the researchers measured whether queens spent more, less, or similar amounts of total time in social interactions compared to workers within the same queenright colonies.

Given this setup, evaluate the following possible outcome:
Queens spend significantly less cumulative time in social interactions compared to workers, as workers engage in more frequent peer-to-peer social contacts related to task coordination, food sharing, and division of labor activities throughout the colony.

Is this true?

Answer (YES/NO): NO